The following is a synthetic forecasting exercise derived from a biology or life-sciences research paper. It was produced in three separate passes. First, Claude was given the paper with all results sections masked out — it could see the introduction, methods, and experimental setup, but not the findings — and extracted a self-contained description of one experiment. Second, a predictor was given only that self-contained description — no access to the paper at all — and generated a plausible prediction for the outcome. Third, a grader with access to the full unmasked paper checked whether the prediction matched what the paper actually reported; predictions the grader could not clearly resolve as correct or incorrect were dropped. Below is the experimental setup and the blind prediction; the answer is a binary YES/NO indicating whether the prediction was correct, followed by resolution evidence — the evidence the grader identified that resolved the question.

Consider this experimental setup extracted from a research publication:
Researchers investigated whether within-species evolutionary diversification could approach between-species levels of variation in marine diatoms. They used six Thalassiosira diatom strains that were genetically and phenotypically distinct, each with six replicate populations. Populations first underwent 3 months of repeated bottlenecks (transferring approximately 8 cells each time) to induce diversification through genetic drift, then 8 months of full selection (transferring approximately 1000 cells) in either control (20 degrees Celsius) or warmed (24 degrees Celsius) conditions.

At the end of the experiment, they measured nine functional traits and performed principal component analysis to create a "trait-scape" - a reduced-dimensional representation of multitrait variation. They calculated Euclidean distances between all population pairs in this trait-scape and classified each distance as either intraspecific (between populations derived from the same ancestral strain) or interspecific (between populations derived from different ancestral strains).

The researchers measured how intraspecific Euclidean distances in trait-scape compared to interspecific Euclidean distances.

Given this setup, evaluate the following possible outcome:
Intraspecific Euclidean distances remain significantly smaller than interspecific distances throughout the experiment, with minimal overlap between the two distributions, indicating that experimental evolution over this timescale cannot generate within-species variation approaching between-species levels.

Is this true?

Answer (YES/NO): YES